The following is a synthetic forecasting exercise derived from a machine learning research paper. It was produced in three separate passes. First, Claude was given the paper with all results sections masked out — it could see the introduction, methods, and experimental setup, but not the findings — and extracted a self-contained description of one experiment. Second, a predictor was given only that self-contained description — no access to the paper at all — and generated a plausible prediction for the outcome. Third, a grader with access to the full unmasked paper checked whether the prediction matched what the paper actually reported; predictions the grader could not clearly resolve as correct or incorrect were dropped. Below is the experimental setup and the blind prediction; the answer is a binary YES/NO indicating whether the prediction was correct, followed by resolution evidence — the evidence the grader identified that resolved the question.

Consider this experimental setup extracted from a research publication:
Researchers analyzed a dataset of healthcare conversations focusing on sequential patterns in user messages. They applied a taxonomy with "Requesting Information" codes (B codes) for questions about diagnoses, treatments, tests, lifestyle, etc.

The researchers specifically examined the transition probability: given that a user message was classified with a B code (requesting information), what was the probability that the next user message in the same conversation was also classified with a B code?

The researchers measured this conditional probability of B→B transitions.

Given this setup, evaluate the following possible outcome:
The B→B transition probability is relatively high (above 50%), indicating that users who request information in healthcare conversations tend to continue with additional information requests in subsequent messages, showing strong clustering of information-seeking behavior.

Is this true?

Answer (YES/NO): YES